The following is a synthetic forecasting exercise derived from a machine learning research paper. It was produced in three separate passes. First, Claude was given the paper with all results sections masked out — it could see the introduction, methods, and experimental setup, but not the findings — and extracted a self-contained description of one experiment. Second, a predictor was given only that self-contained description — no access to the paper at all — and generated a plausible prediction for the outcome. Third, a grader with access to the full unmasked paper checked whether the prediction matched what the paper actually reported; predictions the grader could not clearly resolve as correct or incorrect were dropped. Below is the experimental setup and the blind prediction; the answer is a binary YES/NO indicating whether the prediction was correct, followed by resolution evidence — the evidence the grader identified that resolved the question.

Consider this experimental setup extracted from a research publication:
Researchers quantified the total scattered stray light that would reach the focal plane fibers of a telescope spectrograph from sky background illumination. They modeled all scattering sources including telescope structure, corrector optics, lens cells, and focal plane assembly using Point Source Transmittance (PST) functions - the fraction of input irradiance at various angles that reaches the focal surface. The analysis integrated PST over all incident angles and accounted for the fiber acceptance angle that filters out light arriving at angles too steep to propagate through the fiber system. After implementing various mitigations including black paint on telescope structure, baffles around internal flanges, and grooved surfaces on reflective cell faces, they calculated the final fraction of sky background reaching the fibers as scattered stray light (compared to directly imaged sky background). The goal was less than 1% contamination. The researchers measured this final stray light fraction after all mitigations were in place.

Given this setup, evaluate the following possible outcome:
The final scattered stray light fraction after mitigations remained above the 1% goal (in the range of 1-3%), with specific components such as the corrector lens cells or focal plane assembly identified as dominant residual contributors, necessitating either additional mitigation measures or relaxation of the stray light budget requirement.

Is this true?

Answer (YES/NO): NO